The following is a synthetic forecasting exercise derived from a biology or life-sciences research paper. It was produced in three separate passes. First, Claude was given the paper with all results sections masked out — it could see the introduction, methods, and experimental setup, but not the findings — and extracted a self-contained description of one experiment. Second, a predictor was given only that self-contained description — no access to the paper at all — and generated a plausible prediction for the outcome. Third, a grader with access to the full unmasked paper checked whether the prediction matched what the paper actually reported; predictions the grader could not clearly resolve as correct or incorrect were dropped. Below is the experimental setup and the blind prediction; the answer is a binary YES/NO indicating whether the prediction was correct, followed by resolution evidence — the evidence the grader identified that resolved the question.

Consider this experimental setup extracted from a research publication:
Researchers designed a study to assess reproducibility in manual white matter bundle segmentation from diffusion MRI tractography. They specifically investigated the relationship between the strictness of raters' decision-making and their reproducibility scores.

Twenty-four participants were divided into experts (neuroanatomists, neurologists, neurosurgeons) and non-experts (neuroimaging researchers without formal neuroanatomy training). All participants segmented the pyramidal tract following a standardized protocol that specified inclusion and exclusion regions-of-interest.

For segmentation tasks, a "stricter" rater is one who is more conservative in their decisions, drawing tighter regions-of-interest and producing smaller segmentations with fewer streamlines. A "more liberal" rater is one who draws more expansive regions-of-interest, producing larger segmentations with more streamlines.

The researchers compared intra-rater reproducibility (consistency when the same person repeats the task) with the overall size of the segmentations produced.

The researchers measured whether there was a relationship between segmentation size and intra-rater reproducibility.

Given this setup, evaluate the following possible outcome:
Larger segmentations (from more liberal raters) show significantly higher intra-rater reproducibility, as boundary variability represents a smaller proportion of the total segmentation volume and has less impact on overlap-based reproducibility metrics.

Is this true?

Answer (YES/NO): YES